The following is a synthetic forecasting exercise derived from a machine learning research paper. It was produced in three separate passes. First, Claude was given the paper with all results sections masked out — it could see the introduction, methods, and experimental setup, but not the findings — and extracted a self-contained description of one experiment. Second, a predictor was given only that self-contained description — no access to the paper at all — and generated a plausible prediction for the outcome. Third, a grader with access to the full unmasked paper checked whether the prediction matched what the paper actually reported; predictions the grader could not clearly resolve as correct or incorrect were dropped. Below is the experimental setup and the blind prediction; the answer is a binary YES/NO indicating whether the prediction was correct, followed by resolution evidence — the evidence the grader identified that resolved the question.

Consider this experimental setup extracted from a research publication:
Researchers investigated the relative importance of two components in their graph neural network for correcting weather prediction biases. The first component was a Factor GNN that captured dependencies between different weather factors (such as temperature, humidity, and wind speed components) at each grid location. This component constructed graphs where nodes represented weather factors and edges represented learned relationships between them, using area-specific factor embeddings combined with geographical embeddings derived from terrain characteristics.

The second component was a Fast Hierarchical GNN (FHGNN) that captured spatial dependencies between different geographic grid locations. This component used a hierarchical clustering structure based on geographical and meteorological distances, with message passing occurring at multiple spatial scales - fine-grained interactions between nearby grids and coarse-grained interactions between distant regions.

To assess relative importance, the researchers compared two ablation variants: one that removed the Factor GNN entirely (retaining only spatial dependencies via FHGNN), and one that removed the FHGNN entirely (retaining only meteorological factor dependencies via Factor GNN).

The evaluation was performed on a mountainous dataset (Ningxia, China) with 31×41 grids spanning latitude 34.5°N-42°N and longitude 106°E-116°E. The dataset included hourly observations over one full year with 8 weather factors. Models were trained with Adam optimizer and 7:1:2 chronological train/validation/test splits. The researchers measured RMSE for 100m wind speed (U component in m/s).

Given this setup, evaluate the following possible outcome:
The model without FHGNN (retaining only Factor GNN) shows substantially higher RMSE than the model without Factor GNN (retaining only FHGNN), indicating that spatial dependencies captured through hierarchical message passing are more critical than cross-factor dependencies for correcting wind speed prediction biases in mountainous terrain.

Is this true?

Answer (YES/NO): YES